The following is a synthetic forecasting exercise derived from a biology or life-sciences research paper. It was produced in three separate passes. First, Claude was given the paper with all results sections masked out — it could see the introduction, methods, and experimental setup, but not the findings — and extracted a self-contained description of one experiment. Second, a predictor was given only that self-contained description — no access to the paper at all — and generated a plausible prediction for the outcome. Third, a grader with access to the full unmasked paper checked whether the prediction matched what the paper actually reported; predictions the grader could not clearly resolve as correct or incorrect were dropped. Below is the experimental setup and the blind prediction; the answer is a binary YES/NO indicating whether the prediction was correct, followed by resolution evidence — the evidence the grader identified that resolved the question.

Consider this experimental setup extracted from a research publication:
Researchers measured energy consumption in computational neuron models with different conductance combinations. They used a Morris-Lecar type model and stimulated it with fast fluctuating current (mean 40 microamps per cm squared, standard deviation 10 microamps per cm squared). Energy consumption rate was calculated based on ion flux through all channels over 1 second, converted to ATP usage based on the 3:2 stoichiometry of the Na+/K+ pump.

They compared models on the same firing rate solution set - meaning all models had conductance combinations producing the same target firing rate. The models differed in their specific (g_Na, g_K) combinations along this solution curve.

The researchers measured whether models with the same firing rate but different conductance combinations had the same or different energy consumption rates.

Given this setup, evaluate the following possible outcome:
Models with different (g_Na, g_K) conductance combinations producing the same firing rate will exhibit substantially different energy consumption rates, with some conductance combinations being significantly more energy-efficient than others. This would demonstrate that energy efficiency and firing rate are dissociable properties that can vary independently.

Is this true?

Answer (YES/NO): YES